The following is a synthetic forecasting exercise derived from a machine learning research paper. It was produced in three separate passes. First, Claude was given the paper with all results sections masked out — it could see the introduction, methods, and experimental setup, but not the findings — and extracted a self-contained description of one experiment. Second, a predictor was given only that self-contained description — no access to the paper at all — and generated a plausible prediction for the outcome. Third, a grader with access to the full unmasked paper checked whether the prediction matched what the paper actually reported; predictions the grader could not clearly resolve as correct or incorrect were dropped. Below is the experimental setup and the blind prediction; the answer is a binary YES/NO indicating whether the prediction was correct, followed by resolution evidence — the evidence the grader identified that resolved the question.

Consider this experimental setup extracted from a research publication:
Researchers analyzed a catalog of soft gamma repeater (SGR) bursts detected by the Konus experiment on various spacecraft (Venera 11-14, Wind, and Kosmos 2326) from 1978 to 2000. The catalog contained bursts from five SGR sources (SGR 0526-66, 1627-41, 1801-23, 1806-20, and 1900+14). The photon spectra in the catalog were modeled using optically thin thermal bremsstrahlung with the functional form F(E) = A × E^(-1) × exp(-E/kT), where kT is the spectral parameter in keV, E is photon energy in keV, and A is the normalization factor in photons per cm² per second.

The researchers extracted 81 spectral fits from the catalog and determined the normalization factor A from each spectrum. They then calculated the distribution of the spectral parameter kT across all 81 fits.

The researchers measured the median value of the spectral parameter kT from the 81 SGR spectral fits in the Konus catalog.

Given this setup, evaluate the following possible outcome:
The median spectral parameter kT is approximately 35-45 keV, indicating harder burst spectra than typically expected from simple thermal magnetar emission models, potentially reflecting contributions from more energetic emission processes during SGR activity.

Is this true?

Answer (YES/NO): NO